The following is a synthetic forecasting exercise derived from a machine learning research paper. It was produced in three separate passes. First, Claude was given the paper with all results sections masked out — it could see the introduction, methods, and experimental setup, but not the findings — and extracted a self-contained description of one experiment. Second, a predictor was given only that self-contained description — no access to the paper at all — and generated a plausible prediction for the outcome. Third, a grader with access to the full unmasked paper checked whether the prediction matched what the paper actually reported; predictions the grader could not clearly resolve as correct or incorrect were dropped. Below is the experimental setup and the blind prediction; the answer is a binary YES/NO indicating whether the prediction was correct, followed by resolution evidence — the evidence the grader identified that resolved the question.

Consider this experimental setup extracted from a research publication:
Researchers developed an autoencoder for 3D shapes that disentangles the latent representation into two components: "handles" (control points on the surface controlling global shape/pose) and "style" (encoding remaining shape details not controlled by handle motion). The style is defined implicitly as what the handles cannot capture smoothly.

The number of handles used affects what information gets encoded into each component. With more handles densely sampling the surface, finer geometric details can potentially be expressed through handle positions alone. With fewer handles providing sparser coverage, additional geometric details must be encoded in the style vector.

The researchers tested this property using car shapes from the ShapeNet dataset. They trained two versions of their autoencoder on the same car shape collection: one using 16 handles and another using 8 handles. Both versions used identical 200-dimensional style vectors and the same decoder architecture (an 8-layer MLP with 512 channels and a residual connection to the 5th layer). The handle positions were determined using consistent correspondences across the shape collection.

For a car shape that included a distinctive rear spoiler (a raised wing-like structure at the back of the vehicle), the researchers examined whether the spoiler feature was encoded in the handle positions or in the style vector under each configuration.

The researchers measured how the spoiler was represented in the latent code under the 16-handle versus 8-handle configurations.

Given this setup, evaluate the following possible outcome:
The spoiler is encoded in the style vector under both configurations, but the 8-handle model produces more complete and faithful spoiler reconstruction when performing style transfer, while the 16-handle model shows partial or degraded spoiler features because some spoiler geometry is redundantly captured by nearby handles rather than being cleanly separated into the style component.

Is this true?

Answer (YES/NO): NO